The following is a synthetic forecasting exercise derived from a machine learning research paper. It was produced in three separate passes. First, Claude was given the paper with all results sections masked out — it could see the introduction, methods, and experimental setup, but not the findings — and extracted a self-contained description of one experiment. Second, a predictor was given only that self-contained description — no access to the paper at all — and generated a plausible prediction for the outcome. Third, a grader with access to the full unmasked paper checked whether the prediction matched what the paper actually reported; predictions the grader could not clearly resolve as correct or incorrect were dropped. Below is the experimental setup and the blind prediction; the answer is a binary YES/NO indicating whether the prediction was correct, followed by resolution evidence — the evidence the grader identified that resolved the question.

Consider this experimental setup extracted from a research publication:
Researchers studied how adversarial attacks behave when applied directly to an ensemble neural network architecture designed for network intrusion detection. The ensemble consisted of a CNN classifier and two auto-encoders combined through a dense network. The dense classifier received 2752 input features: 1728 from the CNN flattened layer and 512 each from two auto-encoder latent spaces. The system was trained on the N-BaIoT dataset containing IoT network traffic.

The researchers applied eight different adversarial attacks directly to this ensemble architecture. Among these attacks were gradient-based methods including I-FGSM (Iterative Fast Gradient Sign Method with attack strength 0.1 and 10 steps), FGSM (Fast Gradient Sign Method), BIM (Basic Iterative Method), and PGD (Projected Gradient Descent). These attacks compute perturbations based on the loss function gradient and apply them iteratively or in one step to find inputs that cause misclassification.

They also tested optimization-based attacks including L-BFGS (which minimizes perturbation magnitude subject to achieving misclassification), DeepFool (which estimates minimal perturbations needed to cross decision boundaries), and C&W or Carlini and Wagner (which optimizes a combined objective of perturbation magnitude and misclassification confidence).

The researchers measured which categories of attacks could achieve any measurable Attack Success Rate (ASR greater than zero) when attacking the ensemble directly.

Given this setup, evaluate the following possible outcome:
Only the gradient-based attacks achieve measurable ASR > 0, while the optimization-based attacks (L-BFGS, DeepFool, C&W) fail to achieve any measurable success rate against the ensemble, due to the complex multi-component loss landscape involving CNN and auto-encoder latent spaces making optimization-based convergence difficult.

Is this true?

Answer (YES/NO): NO